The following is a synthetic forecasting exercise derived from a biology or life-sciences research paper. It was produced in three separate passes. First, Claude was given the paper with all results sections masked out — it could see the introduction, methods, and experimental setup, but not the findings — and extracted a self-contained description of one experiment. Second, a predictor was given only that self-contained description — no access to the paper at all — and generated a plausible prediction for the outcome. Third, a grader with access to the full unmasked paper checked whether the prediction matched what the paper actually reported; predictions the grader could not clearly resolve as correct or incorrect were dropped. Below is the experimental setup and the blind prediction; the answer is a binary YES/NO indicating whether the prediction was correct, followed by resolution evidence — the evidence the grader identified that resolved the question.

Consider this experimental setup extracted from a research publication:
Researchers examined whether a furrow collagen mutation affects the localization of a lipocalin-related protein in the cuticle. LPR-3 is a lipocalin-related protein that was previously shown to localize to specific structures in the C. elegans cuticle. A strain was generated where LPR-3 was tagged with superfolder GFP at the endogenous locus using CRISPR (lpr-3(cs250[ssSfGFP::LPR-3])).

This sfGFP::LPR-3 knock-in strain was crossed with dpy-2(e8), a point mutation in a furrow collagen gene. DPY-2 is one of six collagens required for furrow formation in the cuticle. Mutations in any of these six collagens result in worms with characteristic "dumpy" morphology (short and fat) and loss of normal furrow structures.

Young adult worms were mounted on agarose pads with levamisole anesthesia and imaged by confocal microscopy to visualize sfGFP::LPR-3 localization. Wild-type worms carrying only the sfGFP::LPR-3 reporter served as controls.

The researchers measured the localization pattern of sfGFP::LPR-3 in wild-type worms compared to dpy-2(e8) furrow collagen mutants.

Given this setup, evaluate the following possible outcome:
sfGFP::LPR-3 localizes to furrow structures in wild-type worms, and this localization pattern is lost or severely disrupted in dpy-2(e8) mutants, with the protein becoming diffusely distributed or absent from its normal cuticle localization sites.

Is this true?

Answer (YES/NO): NO